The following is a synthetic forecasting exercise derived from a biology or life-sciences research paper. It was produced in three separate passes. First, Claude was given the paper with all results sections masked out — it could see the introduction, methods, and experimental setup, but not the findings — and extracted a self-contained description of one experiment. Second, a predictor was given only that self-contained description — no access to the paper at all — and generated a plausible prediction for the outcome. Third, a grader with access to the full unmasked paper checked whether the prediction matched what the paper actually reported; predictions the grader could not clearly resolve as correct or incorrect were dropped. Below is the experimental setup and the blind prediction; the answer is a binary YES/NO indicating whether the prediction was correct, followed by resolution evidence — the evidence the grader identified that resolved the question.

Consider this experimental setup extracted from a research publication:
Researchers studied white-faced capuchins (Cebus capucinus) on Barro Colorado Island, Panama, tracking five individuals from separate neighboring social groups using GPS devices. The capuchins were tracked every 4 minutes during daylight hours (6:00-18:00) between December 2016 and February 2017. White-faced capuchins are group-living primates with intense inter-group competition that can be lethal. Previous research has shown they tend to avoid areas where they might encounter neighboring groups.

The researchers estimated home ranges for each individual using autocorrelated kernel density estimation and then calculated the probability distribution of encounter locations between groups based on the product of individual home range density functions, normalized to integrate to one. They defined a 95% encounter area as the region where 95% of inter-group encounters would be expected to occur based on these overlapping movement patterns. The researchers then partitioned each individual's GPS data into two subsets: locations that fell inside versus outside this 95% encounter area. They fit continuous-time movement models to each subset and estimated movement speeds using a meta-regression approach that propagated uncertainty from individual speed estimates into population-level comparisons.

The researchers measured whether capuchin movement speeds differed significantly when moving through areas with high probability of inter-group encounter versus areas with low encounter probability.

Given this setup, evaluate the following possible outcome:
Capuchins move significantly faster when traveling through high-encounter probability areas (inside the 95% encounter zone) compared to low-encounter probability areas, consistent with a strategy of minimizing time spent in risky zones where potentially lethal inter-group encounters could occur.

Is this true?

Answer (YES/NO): NO